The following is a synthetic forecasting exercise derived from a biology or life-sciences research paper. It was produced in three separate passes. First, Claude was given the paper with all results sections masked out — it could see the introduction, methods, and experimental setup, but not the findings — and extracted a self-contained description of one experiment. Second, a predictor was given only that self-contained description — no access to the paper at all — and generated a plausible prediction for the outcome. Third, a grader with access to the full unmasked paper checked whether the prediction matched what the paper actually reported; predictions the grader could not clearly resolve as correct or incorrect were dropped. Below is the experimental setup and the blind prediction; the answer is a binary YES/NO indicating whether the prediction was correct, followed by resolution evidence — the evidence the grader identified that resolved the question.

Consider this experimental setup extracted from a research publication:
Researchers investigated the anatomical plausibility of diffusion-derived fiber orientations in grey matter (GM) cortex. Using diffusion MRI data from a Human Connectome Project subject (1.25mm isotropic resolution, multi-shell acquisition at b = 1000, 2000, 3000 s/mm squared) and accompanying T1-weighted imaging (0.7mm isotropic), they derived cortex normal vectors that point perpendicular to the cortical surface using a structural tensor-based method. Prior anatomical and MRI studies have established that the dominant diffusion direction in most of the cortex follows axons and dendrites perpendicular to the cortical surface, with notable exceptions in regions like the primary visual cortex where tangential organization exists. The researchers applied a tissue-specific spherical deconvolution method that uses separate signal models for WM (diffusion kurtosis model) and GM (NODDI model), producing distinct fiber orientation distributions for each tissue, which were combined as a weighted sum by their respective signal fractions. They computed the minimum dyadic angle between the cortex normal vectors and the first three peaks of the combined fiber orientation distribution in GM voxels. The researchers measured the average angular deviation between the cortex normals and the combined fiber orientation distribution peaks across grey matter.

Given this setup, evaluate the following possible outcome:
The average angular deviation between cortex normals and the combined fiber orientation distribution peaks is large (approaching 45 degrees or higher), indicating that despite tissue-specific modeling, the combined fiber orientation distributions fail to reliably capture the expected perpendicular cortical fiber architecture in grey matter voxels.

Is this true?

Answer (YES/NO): NO